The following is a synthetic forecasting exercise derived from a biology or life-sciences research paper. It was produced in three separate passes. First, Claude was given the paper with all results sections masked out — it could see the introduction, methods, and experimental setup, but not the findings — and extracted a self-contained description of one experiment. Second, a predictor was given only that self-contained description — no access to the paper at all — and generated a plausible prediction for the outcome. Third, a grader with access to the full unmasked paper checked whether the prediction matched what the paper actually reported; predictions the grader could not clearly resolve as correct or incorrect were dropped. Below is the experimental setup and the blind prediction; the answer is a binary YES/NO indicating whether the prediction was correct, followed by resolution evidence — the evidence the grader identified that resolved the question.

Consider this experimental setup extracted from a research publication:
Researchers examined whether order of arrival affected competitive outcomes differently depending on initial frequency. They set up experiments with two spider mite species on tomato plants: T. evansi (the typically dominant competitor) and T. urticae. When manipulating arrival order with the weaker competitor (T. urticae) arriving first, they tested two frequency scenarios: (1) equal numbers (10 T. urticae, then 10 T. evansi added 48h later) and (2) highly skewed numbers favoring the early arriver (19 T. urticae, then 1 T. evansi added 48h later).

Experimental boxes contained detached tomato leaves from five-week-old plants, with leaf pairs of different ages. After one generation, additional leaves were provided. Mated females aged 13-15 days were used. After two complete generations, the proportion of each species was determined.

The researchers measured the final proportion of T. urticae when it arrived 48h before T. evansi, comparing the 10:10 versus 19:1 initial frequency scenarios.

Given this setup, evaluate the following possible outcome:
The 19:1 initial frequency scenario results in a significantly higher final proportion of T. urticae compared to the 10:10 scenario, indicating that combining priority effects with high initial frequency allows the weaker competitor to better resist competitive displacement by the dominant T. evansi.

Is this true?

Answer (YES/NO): YES